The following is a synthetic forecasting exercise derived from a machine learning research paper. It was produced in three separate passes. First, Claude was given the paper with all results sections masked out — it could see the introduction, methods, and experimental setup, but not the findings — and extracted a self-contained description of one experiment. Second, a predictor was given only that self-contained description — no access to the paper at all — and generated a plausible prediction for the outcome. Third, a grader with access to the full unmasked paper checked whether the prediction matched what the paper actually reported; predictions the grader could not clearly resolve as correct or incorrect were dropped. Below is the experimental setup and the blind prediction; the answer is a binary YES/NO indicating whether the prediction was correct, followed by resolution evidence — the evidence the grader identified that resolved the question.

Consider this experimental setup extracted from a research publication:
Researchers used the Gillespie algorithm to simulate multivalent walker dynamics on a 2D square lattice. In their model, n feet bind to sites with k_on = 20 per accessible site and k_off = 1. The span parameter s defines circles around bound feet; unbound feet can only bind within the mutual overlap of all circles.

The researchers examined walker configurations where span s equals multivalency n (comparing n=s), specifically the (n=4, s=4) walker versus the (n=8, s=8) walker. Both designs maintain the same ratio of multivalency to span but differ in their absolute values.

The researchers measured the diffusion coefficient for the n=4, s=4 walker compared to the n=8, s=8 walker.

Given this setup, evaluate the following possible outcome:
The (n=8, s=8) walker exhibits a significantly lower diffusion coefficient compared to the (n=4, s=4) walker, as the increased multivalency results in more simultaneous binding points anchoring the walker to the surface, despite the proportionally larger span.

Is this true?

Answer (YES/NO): NO